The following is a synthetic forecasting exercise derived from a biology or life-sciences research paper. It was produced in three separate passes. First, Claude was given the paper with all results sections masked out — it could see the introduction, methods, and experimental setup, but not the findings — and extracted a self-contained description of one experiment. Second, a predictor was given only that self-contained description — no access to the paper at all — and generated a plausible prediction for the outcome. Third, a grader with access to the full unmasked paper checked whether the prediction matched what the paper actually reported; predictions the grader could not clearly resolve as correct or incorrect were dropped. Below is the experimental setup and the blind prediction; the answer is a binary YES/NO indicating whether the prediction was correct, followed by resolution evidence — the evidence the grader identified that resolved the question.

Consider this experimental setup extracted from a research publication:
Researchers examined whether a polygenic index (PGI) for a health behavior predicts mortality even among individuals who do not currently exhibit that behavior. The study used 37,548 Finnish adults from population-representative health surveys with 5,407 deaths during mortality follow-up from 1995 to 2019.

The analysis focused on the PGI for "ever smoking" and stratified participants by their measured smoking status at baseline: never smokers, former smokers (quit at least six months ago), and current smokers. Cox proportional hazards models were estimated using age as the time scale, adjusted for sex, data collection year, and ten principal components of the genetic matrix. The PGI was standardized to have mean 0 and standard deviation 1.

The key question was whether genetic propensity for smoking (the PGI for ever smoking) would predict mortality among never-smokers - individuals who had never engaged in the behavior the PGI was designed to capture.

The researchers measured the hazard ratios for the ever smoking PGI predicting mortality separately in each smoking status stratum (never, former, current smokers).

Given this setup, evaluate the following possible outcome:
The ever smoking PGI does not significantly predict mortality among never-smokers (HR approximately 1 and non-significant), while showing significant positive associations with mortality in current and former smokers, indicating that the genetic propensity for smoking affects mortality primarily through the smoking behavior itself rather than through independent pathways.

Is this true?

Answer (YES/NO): NO